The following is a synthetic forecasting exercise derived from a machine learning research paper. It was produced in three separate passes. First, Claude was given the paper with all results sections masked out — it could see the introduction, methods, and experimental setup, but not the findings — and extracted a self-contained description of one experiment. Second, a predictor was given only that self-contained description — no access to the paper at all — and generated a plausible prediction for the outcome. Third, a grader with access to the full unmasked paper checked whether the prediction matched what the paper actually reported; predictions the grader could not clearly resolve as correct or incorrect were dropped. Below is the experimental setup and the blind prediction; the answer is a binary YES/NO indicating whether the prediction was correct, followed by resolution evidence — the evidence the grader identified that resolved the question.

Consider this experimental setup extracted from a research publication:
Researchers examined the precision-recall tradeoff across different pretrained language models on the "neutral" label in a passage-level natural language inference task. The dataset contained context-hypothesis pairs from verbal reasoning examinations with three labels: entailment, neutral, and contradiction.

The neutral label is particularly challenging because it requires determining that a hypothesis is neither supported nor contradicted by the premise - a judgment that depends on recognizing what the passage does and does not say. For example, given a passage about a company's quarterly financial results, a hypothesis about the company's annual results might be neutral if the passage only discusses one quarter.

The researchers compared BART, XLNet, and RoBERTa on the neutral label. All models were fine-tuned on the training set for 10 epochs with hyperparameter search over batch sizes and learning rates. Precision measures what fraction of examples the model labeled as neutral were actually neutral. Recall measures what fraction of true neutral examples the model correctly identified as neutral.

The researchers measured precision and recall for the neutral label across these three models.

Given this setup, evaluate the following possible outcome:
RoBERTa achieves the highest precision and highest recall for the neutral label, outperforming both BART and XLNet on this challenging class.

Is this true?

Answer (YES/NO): NO